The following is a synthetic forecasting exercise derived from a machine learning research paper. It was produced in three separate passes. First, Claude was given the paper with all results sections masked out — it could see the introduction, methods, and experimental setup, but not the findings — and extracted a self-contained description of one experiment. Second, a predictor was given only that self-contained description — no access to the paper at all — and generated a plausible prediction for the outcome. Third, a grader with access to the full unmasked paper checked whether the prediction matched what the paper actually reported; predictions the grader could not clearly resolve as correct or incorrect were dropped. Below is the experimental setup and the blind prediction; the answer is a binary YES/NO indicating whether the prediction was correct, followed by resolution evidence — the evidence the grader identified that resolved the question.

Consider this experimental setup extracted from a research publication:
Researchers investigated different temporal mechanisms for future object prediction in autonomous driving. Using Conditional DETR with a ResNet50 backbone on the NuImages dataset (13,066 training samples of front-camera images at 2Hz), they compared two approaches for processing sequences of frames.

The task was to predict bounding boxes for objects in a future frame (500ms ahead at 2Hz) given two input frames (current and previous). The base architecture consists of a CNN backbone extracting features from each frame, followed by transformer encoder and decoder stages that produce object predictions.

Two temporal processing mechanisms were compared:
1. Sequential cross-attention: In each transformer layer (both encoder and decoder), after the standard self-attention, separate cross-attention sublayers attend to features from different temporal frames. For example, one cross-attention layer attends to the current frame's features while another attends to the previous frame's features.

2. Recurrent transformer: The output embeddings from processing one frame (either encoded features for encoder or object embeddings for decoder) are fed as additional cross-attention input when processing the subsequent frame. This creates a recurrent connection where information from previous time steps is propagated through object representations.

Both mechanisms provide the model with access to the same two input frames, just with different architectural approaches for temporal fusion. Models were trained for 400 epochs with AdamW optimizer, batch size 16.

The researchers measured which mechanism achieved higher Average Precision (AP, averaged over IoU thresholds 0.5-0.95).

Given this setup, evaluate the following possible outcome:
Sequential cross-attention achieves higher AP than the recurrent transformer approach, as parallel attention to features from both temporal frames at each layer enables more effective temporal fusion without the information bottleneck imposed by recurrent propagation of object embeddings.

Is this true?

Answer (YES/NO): YES